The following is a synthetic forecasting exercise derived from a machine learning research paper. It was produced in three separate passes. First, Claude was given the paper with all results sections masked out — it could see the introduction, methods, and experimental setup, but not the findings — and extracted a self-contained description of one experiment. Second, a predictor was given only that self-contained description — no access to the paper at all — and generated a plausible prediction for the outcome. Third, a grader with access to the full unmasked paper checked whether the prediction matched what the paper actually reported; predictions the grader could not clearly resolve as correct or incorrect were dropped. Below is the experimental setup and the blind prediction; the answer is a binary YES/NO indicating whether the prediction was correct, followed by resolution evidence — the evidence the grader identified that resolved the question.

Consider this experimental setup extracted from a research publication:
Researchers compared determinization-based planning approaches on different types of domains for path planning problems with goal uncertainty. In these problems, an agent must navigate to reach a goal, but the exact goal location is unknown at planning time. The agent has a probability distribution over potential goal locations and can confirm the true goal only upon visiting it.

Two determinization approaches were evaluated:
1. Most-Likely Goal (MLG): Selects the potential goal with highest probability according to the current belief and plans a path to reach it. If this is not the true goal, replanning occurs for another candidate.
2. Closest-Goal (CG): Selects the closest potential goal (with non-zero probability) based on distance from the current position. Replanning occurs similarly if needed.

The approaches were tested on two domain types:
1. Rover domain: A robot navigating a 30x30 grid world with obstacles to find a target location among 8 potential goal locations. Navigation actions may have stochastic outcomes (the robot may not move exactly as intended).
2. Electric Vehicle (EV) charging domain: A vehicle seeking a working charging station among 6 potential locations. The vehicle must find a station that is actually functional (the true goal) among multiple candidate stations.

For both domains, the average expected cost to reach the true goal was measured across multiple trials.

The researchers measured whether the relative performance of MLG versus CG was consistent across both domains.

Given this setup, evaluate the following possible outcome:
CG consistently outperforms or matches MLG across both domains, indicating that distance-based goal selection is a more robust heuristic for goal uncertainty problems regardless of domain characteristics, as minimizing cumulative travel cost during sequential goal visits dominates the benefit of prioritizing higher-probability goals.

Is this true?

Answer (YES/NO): NO